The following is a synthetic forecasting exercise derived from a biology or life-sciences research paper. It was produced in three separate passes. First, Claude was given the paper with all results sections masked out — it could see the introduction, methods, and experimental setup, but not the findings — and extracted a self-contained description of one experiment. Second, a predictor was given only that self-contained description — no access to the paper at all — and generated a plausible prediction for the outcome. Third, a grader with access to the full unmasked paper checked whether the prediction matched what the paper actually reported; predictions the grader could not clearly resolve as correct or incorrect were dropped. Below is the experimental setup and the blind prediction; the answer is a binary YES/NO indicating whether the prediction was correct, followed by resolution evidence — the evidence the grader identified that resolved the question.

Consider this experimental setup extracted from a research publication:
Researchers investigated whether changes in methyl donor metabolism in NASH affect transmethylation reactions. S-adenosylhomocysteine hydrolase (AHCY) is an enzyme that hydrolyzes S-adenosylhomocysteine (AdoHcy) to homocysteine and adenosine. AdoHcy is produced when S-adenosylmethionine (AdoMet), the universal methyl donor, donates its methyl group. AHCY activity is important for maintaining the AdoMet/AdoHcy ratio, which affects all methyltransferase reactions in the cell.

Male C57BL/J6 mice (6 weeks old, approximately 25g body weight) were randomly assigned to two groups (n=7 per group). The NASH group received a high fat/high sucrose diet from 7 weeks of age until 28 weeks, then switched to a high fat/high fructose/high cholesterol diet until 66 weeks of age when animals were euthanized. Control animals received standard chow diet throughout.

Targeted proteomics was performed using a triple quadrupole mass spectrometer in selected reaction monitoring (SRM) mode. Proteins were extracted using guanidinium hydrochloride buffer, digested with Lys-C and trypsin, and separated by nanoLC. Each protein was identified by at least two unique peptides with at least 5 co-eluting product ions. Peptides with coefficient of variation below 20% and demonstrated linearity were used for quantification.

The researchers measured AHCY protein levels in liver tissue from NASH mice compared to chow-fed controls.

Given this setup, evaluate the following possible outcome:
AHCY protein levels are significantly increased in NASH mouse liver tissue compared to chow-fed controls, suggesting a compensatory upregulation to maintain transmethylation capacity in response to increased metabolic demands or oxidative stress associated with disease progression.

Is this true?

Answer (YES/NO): NO